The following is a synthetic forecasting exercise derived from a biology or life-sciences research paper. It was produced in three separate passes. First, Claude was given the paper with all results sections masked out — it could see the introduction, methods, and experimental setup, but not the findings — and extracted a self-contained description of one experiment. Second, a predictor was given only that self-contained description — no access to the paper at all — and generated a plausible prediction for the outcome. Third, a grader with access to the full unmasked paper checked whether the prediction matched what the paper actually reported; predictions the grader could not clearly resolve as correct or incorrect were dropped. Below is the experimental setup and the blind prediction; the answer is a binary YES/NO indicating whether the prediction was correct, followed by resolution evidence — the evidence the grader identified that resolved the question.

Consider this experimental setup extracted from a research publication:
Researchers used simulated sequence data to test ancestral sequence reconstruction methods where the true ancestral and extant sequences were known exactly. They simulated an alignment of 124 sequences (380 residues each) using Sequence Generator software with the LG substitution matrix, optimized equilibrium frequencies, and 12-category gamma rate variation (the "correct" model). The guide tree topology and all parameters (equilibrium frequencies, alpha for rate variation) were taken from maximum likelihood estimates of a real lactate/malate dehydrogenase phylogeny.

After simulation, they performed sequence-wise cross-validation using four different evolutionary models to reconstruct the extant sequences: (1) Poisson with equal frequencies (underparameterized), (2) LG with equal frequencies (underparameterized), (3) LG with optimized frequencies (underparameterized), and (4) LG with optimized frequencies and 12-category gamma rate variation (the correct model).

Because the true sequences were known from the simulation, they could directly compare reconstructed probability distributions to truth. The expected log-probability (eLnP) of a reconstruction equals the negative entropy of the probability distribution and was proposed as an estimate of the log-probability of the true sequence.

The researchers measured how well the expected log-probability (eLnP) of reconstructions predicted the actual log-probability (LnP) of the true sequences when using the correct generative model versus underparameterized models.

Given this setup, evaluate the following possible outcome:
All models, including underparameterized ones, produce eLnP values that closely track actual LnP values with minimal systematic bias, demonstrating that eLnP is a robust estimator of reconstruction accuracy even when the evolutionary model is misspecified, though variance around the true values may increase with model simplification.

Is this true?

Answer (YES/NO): YES